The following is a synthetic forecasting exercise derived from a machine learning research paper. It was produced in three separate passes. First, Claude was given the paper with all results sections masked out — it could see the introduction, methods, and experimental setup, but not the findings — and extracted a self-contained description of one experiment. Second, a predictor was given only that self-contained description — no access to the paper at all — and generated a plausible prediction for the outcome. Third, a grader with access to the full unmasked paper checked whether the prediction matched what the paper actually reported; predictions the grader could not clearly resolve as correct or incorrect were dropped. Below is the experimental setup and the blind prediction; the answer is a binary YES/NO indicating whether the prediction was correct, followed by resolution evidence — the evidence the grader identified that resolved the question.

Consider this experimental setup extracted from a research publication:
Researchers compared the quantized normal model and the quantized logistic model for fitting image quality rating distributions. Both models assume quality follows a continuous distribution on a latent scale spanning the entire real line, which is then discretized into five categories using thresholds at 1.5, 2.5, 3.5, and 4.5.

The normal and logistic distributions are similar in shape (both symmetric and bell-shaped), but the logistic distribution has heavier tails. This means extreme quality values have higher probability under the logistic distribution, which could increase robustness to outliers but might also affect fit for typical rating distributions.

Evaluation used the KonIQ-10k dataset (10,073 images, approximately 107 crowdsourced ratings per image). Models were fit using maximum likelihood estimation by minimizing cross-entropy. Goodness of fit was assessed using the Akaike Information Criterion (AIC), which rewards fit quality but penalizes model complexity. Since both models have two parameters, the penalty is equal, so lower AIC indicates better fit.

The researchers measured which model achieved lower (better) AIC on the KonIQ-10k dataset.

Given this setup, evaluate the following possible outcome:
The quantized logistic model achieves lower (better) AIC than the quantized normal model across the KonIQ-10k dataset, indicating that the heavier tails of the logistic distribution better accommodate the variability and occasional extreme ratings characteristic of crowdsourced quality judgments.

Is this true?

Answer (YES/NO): NO